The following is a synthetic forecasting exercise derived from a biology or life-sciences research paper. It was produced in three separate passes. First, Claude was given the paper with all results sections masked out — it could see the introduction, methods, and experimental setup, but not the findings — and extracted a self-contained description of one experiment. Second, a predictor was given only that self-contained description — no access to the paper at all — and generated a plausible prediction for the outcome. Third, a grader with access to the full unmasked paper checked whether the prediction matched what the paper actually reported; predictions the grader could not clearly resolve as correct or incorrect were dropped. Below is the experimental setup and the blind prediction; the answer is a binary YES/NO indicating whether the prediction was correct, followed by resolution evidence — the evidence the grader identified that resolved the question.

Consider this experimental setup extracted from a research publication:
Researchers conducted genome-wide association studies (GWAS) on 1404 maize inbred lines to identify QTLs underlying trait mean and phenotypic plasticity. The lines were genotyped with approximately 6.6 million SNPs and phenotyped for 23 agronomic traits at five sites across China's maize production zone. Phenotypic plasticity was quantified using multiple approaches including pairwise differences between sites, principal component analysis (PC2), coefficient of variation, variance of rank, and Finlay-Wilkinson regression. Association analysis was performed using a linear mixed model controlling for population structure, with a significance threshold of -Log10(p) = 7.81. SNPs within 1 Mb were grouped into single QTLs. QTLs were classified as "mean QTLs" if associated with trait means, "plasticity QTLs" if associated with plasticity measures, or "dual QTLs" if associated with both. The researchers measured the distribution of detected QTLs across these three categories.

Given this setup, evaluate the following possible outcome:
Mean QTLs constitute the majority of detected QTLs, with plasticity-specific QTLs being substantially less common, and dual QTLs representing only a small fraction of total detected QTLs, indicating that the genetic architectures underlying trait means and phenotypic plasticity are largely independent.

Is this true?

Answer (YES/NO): NO